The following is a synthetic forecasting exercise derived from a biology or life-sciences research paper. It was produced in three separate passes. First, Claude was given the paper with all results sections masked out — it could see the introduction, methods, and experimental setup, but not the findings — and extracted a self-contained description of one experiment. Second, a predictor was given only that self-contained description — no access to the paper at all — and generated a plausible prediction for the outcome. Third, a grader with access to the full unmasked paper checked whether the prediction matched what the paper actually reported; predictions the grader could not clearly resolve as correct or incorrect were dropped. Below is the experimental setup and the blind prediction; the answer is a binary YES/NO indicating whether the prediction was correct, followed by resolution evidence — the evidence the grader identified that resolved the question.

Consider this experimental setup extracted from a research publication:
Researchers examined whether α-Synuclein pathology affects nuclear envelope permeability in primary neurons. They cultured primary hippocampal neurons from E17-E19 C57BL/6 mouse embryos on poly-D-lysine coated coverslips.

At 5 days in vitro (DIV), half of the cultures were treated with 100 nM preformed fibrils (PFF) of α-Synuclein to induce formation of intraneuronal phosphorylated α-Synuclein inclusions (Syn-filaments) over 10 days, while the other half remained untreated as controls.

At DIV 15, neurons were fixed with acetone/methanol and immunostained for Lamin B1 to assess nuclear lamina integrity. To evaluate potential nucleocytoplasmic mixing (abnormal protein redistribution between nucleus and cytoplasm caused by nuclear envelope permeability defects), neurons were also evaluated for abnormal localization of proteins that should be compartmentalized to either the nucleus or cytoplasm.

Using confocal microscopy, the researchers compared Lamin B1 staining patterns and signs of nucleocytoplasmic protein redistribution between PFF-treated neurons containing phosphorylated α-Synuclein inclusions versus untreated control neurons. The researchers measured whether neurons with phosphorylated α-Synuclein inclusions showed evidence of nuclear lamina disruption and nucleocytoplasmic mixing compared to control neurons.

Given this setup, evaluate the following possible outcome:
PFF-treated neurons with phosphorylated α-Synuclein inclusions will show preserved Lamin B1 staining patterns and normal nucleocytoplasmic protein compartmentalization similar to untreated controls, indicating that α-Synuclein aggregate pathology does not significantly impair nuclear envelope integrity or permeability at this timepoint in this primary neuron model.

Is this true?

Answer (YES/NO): NO